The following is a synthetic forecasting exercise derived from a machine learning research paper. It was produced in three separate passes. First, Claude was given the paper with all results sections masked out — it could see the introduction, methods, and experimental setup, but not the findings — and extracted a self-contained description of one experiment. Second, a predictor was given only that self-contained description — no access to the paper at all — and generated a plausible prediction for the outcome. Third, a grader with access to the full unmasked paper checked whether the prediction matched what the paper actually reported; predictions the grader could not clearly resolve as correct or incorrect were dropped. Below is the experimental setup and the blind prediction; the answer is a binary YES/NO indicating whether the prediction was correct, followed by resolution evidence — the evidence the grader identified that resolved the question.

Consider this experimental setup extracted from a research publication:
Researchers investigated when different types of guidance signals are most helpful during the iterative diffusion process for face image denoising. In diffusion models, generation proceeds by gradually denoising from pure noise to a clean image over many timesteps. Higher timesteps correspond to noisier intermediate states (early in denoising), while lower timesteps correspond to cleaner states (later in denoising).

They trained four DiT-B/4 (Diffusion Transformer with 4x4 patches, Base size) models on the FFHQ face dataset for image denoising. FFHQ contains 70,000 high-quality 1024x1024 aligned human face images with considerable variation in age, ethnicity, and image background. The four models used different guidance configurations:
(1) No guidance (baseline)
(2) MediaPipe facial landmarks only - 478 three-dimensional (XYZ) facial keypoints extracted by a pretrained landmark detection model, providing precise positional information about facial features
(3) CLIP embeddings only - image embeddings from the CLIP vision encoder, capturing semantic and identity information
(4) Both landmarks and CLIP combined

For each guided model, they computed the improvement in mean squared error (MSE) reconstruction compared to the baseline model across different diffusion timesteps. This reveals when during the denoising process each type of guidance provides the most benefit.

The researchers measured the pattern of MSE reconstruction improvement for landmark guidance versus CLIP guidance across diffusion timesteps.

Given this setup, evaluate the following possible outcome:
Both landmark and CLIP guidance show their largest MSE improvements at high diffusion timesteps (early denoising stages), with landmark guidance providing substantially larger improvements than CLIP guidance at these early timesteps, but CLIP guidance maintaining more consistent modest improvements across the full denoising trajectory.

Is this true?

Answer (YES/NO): NO